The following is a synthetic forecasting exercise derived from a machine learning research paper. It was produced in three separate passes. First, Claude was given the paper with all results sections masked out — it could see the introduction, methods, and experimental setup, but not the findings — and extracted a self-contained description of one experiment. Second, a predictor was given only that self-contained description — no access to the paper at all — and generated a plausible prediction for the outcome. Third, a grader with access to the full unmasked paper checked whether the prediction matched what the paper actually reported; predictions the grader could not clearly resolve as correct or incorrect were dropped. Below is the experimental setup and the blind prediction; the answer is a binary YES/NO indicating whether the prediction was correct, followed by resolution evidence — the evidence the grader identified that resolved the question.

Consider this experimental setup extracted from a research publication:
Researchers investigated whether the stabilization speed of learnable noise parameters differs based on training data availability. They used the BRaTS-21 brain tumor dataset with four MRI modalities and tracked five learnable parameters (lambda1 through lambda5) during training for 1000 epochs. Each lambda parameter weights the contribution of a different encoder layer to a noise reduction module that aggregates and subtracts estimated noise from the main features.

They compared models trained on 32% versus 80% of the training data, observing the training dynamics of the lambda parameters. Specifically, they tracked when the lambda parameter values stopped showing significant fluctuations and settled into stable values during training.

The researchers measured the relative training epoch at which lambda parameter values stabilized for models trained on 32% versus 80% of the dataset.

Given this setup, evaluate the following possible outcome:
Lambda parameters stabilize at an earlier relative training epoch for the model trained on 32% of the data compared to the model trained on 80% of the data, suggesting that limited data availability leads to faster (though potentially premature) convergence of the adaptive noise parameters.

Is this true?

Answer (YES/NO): NO